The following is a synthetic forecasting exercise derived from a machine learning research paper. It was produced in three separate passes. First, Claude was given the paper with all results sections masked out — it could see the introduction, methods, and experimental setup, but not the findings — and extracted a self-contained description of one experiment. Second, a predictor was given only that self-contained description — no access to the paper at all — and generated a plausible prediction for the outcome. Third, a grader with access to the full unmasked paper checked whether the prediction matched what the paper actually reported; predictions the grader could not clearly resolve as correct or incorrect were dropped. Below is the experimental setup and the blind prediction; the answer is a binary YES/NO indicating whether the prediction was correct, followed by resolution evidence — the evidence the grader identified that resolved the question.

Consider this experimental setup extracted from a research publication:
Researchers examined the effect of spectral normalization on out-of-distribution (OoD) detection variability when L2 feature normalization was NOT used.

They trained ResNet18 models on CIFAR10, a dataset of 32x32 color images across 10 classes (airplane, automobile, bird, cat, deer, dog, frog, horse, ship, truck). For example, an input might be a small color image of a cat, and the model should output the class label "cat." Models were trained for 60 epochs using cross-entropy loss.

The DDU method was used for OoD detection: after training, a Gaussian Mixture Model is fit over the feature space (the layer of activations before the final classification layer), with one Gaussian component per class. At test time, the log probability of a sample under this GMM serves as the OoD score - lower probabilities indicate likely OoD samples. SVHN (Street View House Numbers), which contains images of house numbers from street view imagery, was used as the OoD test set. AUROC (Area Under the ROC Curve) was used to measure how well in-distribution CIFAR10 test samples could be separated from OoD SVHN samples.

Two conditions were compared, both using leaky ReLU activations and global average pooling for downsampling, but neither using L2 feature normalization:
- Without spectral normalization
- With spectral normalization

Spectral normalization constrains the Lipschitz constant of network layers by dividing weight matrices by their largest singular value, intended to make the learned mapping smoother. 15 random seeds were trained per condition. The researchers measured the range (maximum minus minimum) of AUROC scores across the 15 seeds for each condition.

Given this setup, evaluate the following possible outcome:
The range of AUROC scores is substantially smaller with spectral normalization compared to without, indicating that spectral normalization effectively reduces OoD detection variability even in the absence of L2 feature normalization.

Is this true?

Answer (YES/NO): NO